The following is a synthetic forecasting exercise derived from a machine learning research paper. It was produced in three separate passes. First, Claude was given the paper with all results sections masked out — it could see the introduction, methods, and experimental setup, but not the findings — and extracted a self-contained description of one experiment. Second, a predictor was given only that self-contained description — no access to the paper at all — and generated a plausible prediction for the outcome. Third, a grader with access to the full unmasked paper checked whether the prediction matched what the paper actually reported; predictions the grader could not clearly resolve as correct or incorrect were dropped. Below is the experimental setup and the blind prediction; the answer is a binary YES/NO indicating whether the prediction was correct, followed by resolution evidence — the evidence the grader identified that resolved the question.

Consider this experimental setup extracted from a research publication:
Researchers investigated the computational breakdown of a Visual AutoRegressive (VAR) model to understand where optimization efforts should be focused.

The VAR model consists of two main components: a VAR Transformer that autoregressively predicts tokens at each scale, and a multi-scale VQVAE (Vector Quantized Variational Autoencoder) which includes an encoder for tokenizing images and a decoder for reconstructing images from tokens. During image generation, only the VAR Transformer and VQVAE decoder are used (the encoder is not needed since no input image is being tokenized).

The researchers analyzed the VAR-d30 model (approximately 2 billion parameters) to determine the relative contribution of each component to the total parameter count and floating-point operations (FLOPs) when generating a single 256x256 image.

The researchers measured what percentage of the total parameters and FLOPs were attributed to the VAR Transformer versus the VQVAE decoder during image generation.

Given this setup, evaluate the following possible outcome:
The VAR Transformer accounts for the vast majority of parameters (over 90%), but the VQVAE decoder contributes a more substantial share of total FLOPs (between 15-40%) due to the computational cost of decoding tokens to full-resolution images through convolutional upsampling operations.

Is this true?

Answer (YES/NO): NO